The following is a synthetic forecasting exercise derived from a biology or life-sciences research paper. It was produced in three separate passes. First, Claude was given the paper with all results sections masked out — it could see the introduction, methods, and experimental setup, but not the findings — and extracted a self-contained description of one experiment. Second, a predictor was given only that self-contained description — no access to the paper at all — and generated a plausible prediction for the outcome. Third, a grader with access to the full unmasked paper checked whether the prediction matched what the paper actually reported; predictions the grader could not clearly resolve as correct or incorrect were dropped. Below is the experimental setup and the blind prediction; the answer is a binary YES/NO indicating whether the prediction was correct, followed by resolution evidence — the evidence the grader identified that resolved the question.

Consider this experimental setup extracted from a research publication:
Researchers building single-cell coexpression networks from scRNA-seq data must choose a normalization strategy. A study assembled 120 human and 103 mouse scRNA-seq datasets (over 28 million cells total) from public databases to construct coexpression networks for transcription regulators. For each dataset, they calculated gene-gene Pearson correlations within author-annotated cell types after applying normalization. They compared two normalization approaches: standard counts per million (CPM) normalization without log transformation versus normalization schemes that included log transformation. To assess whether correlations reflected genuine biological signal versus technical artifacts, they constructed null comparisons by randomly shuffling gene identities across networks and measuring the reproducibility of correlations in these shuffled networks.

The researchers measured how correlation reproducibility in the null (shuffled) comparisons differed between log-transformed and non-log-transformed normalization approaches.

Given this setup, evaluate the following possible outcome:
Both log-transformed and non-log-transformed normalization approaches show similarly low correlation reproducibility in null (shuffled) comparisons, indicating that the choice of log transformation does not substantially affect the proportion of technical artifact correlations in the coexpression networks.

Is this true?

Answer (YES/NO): NO